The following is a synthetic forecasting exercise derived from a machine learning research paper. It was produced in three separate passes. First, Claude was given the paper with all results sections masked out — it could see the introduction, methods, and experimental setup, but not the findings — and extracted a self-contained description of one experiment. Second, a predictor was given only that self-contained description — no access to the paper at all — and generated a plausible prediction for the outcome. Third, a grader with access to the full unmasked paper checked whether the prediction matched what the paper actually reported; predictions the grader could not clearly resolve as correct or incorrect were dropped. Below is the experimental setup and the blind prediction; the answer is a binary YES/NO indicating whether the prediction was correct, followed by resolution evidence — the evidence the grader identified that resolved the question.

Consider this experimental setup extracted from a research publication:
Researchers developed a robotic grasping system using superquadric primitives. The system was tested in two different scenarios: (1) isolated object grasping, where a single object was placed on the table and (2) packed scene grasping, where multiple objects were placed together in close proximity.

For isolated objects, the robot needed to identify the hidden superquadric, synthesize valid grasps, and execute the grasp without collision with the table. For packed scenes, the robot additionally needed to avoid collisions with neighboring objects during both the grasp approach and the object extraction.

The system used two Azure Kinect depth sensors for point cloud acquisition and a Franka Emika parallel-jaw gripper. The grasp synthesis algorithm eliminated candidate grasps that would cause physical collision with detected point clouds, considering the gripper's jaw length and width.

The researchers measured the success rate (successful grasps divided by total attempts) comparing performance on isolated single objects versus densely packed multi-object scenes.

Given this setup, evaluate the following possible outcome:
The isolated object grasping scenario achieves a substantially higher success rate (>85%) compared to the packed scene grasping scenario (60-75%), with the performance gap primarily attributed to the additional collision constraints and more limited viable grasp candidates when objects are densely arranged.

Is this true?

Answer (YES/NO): NO